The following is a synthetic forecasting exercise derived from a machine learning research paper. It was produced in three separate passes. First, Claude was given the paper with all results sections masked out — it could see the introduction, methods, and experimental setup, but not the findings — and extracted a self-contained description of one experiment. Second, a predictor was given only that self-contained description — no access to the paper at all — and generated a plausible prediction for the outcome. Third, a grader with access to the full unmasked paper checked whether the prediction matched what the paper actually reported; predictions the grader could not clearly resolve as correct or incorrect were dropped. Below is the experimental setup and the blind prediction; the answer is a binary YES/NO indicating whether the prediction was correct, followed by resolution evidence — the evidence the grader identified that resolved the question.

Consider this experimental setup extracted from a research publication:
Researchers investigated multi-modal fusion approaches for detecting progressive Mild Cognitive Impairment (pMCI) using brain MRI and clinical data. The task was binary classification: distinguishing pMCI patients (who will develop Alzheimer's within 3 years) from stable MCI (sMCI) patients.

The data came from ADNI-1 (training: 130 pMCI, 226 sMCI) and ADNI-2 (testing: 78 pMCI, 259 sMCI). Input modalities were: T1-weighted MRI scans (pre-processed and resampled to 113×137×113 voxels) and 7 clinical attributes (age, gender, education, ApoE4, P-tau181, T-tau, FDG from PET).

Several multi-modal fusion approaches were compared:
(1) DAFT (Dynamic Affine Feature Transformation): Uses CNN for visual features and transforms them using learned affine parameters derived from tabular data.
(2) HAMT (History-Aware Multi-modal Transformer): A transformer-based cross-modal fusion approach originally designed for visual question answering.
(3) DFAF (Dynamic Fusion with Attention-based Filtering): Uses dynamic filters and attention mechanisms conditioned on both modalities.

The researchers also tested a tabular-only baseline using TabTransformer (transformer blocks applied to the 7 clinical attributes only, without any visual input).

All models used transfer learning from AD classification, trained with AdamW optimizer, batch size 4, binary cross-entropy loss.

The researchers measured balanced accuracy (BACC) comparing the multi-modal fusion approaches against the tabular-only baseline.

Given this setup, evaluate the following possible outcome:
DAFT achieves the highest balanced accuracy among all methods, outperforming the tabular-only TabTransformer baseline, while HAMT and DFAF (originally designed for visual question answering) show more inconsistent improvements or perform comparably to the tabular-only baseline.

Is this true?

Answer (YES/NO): NO